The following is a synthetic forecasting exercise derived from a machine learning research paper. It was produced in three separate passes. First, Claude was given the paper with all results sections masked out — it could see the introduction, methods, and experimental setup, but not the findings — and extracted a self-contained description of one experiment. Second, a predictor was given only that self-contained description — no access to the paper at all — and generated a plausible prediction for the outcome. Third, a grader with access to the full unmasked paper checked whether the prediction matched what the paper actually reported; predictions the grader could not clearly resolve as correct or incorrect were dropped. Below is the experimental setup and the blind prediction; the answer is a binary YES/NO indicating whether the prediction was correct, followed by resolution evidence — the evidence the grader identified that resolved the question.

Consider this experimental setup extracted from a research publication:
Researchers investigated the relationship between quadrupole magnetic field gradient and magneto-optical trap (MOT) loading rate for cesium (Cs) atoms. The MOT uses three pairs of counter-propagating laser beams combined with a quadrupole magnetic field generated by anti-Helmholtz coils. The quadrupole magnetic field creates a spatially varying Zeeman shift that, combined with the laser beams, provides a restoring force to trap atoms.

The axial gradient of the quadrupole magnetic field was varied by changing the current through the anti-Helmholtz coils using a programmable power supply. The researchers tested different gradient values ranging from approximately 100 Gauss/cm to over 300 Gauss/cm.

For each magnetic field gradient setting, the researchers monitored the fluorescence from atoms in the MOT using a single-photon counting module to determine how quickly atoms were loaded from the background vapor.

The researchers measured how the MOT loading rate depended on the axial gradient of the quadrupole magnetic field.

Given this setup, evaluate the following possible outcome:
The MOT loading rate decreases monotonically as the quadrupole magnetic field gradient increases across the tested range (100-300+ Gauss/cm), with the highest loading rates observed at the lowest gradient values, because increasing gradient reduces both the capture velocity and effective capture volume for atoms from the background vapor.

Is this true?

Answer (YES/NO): YES